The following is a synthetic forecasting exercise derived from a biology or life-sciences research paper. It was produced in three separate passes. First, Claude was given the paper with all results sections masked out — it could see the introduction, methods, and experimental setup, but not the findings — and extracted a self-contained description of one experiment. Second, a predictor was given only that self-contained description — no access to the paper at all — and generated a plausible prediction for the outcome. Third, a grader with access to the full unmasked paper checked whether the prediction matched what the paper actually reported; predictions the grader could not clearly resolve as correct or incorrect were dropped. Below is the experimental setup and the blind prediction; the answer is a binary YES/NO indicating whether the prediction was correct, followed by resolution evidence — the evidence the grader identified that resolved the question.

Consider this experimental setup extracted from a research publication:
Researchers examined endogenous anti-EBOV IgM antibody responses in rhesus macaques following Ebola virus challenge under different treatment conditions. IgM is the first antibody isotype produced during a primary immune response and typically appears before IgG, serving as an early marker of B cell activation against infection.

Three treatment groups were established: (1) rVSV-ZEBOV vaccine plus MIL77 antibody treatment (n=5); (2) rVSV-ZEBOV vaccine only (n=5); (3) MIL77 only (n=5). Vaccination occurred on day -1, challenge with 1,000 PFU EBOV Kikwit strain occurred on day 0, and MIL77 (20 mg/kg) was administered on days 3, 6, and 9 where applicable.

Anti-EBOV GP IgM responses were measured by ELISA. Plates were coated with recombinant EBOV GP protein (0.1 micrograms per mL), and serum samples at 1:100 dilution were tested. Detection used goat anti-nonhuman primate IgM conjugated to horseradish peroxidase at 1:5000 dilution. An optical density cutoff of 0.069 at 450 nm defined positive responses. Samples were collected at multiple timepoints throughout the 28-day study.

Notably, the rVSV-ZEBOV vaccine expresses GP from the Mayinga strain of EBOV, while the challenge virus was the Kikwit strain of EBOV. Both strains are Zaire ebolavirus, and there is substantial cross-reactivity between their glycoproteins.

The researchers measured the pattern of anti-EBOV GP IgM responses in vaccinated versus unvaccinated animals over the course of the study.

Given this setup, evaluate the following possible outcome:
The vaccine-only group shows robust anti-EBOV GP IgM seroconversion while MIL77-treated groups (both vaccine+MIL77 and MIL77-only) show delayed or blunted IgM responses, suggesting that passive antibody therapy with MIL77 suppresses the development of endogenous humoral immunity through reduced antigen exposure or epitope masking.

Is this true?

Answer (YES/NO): NO